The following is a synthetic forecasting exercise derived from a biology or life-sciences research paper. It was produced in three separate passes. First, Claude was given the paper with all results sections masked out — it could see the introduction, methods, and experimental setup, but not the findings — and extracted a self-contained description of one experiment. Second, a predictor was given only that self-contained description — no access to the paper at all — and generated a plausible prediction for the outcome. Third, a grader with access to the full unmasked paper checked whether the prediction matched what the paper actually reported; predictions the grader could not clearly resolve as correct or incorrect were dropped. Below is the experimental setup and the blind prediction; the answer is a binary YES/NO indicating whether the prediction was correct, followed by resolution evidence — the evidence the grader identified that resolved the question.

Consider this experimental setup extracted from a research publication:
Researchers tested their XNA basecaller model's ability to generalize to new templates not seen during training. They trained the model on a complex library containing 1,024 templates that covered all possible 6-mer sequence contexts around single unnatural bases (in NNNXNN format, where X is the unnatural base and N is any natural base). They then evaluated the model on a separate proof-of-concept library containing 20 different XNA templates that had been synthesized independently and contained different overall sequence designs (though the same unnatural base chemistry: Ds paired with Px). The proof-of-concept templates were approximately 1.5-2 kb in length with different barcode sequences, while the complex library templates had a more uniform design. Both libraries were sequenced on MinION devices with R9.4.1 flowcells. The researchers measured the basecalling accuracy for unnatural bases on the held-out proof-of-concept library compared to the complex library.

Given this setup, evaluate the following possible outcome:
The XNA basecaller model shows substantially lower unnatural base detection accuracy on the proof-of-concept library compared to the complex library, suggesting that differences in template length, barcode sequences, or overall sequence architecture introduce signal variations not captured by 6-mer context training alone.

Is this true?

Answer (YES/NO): NO